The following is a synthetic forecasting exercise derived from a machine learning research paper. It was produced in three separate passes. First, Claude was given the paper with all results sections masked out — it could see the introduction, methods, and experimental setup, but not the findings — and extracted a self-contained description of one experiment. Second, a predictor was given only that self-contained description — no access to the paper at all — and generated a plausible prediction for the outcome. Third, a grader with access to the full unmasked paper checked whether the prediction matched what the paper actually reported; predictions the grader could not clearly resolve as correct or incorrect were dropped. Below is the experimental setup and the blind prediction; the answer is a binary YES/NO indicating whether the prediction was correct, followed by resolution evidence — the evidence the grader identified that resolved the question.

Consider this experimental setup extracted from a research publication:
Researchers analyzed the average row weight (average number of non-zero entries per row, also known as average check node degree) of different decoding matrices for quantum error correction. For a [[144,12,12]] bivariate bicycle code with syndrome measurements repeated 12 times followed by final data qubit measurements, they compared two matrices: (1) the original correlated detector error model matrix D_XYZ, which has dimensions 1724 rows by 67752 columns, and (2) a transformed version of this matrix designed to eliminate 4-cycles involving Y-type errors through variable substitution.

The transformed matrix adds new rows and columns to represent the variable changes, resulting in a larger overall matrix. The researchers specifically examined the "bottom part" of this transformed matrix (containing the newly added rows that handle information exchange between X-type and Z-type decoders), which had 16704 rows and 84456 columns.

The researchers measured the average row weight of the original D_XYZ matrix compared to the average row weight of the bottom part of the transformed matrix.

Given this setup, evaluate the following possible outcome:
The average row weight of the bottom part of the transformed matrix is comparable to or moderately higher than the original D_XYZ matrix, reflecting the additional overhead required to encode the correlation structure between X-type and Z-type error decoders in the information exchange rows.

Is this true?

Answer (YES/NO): NO